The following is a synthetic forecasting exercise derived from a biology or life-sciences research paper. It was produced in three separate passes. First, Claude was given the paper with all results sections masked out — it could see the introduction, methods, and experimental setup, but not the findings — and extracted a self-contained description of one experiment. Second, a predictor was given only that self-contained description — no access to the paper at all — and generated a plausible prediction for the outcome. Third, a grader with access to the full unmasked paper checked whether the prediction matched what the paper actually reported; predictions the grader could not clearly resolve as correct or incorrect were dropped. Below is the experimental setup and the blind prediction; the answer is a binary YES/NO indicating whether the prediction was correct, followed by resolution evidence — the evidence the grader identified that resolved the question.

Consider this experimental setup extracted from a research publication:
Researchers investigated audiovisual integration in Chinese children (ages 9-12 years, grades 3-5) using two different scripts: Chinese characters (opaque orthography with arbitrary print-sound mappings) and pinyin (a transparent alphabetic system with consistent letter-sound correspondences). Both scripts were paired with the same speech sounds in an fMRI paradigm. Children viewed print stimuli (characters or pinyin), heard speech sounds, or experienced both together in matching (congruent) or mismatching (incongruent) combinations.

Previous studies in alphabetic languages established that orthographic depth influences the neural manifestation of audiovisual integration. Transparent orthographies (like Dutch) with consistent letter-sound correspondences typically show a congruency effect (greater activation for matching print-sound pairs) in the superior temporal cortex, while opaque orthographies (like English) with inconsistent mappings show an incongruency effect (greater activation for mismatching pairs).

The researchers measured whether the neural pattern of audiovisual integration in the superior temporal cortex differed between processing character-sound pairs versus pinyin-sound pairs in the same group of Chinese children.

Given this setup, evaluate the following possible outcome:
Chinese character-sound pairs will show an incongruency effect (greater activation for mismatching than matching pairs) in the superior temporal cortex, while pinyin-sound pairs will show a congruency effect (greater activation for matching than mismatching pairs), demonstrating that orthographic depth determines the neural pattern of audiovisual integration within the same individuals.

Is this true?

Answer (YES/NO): NO